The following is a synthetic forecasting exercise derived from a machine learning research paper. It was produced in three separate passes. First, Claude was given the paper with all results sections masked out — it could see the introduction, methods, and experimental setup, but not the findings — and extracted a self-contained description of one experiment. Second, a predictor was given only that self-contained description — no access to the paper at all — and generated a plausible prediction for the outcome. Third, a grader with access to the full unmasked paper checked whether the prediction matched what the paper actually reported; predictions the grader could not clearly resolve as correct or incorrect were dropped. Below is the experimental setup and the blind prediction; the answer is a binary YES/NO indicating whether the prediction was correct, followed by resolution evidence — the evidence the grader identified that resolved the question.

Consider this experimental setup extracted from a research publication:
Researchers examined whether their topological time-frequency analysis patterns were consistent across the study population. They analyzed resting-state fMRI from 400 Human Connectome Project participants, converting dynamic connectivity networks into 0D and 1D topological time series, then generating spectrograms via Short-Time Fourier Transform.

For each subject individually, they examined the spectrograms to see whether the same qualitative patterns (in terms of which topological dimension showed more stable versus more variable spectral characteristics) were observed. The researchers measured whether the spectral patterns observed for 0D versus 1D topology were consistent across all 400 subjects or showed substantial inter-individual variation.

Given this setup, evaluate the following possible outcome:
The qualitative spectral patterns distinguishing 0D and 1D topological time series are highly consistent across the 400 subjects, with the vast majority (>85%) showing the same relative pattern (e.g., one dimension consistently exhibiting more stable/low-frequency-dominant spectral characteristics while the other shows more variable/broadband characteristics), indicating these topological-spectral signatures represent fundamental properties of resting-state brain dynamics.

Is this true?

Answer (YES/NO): YES